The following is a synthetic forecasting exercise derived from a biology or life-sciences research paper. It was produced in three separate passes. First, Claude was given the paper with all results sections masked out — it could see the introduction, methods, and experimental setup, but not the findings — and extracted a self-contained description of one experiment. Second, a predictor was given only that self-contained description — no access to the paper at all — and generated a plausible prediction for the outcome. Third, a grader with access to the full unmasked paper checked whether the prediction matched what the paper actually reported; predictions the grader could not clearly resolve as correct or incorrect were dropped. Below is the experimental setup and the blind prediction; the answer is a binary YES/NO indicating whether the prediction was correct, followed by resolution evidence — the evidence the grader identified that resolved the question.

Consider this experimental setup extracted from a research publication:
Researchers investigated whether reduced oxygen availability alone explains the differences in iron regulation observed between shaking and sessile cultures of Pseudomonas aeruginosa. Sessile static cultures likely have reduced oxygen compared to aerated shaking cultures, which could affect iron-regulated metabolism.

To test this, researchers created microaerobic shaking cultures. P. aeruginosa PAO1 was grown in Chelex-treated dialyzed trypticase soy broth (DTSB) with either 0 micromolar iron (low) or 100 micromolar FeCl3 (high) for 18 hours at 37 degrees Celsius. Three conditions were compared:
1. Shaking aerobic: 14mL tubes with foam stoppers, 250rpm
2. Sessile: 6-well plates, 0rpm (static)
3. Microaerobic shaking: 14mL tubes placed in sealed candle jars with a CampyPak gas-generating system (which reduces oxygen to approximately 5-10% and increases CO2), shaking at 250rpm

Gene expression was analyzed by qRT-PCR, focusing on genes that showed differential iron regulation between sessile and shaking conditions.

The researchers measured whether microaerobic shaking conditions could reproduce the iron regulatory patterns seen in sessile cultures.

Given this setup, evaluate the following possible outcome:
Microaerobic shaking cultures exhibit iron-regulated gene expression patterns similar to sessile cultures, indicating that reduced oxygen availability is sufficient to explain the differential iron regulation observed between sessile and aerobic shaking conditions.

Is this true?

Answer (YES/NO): NO